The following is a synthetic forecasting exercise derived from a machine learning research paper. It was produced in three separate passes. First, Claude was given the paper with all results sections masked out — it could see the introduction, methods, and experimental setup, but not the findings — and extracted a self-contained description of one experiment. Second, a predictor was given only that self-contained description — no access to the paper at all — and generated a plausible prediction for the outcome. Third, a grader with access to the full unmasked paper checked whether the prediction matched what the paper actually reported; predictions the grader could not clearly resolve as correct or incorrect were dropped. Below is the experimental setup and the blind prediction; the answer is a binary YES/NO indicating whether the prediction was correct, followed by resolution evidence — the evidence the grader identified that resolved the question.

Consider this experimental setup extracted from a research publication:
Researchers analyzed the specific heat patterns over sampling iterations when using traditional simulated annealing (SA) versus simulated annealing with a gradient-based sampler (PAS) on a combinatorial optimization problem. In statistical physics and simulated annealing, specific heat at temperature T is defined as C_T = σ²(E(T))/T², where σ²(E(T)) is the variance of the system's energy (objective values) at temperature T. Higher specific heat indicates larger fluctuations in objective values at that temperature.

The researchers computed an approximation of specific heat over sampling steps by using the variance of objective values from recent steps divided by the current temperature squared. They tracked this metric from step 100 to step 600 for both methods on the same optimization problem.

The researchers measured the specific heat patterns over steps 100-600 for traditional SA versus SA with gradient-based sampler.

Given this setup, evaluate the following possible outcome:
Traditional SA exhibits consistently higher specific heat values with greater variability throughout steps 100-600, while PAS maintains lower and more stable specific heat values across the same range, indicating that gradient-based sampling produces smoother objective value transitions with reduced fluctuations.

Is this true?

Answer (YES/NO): NO